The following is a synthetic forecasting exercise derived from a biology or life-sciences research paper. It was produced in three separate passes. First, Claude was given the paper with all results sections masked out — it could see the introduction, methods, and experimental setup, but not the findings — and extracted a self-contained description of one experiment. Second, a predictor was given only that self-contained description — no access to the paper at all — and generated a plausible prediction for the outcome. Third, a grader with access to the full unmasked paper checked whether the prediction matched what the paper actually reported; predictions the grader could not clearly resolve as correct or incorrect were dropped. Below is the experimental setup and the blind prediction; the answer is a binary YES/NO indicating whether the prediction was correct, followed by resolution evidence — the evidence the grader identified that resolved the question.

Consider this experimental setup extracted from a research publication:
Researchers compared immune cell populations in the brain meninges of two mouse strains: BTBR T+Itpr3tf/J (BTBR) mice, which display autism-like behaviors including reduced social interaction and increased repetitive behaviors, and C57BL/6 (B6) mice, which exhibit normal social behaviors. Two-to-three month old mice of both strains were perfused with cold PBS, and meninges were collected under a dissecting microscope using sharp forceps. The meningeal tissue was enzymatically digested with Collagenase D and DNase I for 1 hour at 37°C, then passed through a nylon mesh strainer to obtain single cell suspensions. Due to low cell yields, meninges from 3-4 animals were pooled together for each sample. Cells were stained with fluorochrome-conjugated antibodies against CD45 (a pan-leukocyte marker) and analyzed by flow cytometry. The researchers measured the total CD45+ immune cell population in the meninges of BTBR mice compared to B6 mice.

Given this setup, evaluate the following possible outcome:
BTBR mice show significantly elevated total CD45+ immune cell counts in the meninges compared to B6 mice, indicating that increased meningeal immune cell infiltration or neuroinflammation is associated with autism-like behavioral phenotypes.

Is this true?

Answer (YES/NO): YES